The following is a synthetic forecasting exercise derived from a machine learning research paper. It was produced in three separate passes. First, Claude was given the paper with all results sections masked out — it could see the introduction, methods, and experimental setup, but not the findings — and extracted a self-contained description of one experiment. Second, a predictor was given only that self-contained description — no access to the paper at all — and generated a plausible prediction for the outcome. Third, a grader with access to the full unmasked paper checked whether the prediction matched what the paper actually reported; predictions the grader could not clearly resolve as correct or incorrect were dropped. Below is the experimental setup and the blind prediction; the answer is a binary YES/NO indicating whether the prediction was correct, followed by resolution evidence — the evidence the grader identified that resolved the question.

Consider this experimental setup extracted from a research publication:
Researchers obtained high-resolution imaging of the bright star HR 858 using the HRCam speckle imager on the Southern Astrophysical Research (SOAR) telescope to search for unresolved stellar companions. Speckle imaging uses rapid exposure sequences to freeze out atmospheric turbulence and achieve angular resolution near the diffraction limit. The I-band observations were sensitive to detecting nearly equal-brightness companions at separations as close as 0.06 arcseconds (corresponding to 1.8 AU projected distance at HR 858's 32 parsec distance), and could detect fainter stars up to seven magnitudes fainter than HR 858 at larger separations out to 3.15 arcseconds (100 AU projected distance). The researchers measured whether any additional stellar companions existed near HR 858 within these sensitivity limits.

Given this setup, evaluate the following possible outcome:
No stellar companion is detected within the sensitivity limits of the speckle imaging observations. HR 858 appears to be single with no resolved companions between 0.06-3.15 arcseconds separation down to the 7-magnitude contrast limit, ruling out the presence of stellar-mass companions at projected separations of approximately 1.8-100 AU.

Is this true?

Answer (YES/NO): YES